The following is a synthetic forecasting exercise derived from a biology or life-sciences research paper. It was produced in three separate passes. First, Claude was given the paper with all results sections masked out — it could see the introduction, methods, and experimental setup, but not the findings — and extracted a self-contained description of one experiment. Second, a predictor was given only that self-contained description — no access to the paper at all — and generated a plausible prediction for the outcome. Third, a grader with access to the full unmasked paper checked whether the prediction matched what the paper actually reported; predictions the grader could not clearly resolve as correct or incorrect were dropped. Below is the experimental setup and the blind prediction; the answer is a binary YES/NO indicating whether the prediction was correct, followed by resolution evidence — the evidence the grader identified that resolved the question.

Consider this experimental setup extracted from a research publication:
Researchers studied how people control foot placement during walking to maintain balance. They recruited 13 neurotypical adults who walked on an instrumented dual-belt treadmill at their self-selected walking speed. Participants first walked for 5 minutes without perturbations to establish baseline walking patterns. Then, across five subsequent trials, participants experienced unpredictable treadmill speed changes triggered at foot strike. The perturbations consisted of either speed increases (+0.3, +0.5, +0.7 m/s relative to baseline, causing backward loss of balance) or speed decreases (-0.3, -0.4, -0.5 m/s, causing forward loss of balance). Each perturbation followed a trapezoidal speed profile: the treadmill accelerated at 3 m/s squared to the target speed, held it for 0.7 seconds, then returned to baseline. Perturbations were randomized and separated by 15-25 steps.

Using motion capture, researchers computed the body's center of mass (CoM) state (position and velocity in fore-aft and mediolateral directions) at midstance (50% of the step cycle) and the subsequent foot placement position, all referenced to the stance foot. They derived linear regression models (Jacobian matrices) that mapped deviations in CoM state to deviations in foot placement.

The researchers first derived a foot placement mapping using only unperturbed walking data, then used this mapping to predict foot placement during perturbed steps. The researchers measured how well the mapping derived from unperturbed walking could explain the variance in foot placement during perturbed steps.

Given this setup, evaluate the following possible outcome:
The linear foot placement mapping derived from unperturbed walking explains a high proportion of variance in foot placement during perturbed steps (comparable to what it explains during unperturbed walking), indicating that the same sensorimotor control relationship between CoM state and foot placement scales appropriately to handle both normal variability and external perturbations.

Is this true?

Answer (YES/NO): NO